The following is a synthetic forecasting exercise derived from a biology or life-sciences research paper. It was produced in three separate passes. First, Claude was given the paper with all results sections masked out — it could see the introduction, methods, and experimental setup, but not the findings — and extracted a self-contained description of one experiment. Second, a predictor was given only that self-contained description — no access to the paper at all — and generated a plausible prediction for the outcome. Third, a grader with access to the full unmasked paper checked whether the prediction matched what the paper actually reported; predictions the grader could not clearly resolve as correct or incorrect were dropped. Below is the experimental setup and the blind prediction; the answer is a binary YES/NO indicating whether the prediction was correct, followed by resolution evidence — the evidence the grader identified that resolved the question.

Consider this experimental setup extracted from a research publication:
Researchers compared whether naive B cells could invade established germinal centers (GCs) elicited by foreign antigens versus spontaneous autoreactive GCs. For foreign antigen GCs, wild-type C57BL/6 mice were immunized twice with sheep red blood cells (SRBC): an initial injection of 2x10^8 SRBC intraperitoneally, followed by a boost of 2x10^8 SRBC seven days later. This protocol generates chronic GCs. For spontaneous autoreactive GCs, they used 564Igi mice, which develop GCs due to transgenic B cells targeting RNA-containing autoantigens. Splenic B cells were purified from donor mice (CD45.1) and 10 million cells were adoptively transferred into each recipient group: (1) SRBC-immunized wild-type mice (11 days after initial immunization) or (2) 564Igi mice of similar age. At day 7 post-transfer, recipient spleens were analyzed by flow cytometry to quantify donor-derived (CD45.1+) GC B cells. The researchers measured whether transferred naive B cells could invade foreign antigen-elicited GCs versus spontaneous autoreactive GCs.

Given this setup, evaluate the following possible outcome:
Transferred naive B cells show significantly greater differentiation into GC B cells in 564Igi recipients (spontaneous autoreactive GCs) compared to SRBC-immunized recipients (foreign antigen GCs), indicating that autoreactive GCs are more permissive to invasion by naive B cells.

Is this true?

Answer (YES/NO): YES